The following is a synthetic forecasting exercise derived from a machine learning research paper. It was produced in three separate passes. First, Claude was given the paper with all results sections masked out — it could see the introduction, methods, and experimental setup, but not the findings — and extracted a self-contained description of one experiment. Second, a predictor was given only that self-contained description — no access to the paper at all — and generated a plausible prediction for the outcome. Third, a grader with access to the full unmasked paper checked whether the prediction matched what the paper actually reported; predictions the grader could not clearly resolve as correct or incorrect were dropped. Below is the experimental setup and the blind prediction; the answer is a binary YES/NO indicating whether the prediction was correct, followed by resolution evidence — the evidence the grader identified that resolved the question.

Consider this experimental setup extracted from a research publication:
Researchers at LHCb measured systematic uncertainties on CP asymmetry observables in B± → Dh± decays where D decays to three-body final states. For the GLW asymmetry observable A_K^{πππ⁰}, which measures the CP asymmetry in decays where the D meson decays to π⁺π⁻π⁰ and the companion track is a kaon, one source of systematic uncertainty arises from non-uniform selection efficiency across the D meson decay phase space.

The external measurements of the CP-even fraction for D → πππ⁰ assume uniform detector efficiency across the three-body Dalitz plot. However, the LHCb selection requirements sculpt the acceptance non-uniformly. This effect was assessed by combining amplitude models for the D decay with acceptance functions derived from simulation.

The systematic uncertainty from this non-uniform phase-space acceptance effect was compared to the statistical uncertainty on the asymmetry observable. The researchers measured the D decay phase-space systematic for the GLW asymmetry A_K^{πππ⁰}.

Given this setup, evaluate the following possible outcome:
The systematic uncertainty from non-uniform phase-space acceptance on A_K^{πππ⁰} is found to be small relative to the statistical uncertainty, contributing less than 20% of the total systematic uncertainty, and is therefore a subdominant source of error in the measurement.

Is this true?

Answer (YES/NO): NO